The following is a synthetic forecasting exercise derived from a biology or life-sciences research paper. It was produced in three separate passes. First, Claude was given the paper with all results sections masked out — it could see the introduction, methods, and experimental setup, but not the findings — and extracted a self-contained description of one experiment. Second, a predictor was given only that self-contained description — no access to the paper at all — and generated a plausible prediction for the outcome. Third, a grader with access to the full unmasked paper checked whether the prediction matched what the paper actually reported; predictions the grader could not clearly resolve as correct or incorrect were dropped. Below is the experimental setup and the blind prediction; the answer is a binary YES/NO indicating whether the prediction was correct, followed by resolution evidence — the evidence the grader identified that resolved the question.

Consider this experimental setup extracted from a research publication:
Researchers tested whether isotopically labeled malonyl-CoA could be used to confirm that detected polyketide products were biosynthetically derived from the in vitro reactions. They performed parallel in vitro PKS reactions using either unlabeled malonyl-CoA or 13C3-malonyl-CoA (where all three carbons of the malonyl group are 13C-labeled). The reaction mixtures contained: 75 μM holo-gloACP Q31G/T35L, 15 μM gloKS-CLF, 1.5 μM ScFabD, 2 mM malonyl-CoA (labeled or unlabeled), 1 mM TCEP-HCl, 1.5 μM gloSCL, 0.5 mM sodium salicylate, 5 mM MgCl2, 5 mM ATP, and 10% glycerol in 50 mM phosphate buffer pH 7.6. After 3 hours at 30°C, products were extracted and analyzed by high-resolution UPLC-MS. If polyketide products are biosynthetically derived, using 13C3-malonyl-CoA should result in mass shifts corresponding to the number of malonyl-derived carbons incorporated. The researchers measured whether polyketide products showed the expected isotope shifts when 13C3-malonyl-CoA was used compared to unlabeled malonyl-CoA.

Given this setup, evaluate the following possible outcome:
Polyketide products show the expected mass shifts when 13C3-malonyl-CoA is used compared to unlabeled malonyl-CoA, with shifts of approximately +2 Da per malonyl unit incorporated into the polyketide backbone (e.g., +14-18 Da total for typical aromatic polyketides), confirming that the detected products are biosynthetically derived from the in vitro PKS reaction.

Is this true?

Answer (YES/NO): YES